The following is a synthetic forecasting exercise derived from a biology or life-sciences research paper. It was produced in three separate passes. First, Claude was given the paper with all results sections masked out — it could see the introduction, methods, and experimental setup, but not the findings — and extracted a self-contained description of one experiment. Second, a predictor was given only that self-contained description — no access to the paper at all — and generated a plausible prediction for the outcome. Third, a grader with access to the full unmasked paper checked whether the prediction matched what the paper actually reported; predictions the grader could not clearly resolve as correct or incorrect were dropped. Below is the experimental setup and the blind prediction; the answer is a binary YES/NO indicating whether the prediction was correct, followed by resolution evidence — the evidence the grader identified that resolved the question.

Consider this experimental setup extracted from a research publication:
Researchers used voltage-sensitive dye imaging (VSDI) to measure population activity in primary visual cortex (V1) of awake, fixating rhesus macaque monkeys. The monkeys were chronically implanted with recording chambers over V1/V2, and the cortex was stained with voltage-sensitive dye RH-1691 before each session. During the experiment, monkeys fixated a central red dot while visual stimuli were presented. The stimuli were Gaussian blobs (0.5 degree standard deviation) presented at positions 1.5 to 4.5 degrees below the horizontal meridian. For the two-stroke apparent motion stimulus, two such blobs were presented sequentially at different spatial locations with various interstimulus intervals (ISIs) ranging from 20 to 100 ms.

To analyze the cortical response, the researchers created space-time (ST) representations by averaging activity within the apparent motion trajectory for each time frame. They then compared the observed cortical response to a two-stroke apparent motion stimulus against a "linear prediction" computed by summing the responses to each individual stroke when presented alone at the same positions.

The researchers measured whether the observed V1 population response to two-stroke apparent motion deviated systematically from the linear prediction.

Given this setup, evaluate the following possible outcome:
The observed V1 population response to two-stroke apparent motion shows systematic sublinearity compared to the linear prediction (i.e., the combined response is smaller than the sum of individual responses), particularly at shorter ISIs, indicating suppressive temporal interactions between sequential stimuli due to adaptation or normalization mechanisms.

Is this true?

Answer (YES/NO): YES